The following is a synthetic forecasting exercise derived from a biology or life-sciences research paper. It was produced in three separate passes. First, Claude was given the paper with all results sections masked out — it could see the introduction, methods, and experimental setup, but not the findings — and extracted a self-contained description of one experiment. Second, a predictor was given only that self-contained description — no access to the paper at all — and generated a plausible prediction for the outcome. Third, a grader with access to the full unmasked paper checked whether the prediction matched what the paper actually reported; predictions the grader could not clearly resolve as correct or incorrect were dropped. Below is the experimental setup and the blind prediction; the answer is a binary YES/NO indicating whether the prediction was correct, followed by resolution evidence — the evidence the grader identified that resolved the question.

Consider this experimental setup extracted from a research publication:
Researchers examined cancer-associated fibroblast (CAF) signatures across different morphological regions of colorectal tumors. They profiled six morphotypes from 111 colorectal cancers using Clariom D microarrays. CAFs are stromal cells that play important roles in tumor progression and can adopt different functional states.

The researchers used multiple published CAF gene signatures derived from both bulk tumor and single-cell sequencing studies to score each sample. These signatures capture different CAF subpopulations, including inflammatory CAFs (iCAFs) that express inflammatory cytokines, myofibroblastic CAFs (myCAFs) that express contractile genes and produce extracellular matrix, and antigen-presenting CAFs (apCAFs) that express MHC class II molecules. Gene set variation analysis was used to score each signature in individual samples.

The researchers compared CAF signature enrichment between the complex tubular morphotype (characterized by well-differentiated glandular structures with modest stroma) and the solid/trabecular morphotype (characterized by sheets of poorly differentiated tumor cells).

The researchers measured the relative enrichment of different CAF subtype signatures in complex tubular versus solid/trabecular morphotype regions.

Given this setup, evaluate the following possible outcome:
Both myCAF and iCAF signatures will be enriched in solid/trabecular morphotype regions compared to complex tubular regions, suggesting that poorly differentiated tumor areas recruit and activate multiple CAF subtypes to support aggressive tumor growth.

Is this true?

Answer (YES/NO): NO